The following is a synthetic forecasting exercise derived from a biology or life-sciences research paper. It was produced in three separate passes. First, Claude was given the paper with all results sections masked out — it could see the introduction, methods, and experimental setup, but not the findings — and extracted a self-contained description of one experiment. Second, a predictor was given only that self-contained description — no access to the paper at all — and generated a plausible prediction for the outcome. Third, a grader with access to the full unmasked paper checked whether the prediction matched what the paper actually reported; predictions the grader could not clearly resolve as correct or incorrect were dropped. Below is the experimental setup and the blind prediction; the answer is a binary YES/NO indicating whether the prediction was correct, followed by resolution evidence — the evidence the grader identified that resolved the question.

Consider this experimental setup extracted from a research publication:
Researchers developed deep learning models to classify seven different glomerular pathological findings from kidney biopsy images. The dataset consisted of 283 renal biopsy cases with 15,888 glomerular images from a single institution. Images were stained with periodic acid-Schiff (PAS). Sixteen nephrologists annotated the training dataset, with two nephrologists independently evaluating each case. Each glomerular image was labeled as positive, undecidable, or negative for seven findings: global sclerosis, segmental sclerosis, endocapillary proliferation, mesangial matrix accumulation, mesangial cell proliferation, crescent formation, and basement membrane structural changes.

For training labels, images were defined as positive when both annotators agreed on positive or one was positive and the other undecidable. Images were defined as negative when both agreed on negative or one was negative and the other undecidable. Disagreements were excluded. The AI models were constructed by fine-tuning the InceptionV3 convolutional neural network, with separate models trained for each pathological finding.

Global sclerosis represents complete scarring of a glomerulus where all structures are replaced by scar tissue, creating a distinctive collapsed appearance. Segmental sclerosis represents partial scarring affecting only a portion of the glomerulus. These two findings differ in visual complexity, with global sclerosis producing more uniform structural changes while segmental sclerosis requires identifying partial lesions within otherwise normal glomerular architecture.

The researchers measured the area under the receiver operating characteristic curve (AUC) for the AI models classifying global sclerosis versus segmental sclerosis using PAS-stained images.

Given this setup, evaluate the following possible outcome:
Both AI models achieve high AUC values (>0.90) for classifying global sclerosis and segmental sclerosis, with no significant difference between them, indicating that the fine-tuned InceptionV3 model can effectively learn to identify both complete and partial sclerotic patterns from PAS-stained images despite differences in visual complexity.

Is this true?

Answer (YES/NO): NO